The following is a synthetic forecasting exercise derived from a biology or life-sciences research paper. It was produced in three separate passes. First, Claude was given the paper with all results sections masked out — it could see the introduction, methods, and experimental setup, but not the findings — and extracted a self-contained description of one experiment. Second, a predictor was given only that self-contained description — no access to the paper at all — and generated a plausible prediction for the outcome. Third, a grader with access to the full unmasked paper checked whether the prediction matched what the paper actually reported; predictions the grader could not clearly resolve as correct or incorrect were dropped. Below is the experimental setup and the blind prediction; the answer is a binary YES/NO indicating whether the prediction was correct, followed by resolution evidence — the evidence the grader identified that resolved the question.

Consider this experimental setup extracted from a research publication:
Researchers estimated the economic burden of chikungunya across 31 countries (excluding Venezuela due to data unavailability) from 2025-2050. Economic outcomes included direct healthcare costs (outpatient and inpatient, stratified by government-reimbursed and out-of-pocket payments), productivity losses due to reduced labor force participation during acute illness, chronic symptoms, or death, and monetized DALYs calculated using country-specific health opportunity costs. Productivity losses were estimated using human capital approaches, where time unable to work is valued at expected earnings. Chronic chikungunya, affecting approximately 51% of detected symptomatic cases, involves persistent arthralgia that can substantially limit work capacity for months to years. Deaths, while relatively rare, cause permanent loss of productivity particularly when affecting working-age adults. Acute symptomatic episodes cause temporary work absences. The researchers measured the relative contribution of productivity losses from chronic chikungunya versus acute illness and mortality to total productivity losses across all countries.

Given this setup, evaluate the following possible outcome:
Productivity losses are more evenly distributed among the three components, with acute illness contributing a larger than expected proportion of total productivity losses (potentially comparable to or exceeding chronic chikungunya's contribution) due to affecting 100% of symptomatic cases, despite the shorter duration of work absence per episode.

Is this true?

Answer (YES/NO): YES